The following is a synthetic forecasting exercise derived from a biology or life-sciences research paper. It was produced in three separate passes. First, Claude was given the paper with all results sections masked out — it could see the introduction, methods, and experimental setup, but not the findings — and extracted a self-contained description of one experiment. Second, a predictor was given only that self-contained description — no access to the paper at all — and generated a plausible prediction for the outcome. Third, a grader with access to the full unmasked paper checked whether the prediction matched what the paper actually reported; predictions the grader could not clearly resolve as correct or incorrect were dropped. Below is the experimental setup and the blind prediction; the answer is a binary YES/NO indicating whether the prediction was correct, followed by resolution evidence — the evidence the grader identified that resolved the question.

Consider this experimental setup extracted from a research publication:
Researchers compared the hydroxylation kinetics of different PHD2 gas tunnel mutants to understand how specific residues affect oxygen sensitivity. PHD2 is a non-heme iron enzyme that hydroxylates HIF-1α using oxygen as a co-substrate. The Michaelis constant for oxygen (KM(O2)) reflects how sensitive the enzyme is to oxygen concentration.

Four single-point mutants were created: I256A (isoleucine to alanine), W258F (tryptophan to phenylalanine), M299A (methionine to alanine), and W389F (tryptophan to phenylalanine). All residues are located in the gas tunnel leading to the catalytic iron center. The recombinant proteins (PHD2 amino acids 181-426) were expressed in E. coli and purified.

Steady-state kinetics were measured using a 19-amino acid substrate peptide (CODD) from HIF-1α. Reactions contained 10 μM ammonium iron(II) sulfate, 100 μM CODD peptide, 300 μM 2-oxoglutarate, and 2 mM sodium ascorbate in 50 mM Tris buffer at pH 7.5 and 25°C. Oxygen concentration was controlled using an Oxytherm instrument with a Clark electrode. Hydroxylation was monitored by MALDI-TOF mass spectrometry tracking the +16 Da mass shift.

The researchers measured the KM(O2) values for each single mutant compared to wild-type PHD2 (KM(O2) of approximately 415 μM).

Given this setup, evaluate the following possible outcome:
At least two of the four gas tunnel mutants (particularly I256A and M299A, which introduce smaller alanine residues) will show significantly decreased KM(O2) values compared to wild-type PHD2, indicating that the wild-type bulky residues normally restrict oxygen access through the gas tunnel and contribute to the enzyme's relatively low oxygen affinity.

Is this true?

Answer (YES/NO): NO